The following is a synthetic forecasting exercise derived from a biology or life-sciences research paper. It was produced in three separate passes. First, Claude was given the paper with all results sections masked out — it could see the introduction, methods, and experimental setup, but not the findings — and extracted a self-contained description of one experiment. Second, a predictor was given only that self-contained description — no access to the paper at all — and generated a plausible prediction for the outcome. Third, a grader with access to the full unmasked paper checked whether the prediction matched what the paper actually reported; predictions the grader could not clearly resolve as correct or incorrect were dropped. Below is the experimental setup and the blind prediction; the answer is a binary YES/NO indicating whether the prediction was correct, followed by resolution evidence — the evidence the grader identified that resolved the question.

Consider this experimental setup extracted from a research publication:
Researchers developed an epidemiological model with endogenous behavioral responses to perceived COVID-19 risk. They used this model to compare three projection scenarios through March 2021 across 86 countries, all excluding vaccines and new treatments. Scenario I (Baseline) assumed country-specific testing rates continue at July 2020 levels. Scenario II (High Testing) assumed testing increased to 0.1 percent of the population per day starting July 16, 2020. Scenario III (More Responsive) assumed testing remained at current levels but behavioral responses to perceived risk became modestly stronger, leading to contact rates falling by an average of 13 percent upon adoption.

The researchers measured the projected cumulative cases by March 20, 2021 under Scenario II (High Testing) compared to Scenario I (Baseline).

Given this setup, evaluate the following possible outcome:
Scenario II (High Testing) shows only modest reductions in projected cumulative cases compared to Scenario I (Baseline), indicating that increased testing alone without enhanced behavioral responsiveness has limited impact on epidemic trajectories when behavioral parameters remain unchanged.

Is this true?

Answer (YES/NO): YES